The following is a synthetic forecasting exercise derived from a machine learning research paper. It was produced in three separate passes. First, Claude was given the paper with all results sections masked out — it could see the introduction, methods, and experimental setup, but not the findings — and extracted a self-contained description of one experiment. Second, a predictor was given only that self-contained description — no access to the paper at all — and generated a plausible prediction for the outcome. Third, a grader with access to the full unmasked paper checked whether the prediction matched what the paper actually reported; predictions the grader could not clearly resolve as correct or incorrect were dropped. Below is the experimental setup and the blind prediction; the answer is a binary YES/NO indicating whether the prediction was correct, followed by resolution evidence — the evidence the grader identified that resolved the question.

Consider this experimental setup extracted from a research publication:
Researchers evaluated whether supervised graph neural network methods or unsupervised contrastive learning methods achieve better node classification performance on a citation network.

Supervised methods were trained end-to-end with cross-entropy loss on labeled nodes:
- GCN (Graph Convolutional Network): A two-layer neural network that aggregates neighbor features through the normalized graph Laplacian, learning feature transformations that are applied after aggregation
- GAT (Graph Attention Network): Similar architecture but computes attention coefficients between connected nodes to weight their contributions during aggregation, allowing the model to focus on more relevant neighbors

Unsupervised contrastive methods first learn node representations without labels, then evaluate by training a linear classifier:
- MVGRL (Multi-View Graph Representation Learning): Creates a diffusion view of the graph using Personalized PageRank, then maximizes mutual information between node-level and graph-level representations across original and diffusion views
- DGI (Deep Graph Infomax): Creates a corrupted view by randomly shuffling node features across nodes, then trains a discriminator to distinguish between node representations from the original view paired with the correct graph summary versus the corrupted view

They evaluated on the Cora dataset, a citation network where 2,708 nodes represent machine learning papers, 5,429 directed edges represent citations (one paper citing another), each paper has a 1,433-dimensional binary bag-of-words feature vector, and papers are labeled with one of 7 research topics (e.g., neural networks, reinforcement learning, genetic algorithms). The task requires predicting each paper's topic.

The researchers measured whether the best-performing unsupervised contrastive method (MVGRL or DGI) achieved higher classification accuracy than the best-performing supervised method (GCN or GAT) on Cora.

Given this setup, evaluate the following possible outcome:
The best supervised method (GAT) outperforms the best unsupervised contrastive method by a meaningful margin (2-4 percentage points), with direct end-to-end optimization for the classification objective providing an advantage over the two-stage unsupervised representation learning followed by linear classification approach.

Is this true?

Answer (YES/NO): NO